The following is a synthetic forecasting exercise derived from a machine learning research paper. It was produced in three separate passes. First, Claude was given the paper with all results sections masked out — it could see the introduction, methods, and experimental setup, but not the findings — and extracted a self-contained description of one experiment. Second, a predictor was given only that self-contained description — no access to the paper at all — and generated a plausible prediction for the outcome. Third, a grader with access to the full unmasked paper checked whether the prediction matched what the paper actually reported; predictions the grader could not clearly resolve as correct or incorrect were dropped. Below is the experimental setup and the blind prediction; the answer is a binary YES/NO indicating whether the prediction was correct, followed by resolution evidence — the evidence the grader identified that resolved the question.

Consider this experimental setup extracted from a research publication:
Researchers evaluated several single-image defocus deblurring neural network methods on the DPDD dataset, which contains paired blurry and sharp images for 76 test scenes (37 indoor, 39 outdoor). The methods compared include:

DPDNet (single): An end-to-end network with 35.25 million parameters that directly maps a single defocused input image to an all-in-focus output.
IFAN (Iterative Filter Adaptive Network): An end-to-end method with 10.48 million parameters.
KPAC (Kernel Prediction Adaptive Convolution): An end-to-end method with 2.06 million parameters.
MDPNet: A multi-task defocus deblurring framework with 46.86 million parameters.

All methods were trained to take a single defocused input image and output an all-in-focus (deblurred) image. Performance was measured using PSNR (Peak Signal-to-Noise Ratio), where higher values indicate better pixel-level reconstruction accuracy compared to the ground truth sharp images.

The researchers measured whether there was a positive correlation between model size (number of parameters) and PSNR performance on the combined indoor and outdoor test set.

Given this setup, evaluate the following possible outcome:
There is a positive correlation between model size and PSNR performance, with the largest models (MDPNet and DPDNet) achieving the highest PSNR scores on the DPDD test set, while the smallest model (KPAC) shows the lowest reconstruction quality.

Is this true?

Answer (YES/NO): NO